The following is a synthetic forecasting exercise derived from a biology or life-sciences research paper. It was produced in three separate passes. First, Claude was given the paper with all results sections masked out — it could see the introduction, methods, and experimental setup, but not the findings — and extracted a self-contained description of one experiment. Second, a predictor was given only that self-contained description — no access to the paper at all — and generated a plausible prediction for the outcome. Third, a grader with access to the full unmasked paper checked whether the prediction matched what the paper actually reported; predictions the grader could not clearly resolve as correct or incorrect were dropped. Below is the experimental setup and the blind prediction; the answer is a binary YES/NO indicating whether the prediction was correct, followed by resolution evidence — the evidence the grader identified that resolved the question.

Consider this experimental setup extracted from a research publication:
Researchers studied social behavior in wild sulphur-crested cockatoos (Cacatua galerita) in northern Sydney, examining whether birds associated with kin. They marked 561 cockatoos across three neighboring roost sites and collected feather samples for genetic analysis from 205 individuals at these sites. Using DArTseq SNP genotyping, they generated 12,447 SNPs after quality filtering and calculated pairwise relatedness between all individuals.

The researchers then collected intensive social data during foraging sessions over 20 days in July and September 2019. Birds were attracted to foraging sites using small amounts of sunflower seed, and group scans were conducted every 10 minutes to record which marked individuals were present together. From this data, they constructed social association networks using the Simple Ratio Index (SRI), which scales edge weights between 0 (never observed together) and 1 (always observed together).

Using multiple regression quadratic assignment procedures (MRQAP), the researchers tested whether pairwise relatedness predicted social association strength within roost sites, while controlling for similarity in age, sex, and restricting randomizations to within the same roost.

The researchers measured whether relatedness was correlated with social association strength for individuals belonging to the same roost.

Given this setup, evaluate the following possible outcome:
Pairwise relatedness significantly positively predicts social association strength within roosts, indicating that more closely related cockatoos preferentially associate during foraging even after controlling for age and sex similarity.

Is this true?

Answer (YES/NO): YES